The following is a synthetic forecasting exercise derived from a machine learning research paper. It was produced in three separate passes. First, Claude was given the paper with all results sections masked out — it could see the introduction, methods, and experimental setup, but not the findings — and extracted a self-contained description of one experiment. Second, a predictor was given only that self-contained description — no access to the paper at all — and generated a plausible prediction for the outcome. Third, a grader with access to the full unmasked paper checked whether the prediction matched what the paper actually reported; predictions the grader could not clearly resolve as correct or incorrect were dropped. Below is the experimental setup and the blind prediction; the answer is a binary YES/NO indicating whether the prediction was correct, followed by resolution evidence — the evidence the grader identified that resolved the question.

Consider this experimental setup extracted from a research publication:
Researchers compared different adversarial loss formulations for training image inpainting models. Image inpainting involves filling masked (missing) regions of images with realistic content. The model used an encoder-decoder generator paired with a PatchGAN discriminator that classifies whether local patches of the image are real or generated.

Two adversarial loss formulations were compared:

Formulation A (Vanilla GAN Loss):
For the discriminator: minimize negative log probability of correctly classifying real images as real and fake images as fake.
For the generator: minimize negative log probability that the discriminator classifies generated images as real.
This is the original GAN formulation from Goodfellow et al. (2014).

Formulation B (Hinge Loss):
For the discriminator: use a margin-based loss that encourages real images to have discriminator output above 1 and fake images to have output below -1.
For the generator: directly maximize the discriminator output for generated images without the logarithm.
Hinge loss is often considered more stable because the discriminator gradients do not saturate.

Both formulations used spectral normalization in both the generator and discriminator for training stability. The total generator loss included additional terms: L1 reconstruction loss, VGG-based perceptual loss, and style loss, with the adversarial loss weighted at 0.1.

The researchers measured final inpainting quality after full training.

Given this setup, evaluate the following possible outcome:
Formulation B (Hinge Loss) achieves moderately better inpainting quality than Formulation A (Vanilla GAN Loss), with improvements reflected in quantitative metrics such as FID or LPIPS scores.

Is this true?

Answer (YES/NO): NO